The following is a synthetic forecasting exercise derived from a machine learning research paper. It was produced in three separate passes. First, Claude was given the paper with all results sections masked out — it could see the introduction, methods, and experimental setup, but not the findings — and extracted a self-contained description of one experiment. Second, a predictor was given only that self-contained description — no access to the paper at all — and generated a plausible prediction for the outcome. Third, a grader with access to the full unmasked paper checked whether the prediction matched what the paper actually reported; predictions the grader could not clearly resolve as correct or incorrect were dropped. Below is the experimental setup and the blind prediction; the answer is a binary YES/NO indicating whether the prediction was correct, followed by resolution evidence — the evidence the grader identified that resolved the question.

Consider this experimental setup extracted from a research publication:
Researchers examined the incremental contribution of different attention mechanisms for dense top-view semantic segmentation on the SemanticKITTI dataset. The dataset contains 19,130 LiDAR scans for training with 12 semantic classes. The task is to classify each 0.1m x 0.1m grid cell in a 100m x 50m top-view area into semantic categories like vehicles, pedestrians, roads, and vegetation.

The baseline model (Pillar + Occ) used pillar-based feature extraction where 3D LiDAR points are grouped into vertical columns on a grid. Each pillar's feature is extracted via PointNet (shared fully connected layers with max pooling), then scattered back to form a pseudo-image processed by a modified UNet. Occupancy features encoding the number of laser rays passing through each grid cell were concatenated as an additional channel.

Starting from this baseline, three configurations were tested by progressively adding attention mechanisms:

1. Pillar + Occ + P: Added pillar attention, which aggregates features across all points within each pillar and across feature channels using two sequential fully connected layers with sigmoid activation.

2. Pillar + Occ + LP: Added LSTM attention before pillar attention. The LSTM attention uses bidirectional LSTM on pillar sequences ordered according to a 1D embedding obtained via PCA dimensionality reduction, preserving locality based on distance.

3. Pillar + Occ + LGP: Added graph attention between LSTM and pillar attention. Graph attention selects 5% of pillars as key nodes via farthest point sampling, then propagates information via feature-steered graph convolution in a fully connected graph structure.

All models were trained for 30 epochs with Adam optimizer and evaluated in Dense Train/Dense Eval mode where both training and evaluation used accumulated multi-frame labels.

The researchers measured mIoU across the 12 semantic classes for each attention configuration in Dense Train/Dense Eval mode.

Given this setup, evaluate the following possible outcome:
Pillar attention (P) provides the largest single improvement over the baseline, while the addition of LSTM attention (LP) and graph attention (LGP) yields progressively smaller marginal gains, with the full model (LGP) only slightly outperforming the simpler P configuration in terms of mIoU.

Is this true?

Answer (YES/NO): NO